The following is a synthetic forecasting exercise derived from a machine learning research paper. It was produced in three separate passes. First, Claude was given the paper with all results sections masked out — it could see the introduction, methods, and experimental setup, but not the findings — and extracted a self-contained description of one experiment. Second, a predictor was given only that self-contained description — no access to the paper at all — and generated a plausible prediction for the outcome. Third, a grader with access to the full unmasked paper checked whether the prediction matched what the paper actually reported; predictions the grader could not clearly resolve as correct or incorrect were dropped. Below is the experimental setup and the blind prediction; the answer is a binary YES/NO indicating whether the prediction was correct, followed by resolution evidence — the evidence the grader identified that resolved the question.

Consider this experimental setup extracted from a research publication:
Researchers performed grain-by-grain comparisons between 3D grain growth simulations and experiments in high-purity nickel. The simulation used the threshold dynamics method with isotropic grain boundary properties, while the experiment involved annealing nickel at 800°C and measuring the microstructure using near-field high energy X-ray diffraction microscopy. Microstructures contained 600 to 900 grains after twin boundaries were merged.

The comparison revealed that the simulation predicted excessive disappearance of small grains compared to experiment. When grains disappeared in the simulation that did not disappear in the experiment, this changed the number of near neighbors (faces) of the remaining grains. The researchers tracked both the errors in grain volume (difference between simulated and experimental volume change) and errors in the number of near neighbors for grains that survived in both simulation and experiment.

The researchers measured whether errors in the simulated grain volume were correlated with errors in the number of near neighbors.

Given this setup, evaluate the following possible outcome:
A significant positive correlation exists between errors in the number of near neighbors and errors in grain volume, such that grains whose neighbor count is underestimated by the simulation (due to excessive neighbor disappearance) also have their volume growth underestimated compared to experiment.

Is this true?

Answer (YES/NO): YES